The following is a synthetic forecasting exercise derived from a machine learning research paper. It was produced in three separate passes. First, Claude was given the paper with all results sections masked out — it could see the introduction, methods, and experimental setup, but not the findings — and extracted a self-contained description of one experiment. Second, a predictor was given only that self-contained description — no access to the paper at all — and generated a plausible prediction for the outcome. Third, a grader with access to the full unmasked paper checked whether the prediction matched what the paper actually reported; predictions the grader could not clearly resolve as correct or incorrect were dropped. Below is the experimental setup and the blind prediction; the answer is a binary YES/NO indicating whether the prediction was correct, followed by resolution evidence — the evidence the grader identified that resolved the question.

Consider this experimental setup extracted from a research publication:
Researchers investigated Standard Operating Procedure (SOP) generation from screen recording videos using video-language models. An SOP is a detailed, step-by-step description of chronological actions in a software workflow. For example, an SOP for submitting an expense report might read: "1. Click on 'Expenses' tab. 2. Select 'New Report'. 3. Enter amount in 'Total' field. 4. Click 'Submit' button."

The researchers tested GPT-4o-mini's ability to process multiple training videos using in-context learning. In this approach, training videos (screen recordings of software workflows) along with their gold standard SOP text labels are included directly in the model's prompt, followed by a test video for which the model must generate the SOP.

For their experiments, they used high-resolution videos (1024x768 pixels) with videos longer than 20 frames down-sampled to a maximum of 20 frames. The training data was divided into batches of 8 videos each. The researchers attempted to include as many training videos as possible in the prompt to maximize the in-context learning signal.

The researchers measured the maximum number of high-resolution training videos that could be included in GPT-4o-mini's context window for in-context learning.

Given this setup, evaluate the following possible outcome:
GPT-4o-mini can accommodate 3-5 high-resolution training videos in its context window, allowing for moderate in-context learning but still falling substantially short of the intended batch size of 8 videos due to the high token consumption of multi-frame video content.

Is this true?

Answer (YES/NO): NO